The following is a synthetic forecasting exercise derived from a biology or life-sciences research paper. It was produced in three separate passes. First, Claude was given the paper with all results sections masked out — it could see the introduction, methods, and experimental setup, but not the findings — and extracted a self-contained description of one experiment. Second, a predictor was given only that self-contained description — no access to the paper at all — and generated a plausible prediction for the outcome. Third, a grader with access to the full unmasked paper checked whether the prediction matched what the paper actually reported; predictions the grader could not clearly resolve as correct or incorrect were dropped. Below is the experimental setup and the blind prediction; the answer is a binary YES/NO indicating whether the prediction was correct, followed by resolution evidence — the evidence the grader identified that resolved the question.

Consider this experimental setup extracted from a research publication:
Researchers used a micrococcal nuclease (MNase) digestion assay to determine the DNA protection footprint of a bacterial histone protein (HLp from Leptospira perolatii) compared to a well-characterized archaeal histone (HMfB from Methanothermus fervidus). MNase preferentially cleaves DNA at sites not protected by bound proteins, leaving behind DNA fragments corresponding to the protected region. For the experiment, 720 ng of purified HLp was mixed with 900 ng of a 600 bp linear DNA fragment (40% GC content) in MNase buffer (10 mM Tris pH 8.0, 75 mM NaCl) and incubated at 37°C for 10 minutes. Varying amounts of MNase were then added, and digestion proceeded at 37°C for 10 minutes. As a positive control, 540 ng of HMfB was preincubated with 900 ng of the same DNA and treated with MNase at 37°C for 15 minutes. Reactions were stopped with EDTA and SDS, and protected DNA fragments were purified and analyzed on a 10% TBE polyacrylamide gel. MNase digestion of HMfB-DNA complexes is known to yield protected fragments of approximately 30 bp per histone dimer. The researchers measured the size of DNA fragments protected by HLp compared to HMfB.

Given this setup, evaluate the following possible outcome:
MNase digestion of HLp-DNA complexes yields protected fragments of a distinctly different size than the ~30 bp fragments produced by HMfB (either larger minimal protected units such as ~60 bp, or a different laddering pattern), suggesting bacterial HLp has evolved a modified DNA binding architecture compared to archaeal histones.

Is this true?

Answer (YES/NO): YES